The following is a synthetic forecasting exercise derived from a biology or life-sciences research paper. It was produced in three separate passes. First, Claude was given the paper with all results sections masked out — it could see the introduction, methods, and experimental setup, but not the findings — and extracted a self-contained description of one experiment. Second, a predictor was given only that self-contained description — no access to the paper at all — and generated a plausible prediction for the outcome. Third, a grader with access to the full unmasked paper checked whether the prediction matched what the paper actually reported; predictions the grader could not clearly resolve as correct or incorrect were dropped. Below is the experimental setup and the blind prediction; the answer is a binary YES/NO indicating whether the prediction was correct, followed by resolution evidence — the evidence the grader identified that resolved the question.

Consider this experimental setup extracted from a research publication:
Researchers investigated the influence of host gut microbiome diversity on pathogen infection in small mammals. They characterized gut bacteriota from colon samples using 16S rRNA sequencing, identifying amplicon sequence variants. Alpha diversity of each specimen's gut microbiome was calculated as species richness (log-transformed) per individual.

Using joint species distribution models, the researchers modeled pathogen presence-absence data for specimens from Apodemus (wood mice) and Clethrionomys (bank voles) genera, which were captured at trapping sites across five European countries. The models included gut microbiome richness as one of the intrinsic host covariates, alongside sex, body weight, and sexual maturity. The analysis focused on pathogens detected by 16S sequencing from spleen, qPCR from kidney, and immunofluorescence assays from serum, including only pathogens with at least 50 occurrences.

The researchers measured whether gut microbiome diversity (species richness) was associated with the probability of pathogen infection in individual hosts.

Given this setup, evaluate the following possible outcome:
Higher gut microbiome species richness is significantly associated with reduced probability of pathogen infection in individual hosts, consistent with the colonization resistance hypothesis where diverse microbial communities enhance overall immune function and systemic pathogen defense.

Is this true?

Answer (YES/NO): NO